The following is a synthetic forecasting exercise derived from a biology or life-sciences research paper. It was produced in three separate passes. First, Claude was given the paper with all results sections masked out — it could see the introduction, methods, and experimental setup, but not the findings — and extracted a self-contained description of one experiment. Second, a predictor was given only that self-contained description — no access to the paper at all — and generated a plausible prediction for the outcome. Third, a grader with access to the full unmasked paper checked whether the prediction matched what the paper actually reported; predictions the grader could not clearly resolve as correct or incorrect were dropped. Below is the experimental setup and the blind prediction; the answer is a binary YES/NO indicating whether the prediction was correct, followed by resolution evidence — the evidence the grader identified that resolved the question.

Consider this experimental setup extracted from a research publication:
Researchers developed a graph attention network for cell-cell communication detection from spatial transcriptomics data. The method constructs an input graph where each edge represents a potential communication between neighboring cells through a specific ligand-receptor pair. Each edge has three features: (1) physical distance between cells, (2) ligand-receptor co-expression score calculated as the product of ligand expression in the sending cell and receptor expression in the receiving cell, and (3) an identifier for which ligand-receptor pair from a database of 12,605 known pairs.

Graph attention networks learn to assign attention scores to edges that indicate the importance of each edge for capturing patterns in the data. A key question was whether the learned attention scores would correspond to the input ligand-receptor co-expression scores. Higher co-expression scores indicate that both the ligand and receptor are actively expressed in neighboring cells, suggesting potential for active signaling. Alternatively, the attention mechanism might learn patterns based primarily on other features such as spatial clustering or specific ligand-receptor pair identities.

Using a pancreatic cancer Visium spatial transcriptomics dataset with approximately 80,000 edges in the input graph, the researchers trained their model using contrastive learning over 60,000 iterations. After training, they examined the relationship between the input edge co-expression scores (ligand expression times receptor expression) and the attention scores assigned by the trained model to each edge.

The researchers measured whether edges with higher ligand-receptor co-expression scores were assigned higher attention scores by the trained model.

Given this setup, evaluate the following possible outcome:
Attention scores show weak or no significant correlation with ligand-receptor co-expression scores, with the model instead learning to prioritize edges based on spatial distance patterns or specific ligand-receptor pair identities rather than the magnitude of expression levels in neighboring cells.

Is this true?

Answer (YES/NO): NO